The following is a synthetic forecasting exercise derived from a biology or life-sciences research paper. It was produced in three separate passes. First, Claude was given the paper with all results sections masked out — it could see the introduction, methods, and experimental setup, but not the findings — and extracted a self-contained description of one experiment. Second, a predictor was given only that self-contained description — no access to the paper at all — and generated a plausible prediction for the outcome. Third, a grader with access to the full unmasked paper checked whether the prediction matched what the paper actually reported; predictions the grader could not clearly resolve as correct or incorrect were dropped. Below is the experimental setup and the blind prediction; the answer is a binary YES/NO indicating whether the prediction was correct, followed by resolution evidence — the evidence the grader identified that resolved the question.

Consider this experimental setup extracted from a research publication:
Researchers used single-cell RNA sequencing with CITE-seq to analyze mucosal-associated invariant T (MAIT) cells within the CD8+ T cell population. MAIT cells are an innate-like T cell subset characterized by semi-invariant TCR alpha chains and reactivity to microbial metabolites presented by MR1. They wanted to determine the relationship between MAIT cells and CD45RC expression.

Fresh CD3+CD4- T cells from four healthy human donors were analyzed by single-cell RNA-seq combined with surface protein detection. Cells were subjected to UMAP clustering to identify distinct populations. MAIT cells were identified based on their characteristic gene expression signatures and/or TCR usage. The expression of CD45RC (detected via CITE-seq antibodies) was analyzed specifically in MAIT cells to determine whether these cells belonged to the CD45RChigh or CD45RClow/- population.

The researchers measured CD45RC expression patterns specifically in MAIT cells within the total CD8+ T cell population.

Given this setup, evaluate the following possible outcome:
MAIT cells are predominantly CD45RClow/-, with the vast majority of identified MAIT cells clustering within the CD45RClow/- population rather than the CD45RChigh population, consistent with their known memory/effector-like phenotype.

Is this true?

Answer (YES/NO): YES